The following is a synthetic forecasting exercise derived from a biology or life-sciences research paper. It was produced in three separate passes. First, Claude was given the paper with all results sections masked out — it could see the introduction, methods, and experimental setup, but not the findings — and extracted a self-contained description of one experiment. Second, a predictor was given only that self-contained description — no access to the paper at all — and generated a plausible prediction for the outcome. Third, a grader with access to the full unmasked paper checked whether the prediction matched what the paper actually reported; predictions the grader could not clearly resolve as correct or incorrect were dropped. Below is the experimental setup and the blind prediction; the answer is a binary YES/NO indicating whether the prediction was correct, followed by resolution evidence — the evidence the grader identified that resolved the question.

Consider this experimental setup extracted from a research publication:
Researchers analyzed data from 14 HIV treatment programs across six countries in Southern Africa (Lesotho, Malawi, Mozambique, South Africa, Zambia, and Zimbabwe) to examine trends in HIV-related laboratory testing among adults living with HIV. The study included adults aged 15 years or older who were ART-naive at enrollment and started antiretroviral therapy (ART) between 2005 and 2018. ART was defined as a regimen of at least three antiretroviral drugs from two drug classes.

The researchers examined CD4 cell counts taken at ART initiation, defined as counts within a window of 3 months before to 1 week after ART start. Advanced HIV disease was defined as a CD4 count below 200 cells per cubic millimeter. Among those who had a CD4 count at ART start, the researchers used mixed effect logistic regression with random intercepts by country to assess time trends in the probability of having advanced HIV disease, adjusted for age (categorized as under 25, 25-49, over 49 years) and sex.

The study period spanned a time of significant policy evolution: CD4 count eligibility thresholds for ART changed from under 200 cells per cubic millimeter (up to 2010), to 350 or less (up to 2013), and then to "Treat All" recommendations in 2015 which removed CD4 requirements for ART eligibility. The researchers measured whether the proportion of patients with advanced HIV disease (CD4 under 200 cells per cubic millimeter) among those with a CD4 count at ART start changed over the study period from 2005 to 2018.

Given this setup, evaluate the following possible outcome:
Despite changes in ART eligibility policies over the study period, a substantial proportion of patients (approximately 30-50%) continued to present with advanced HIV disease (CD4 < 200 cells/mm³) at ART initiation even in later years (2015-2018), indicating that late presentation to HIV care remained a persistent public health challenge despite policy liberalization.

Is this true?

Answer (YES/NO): NO